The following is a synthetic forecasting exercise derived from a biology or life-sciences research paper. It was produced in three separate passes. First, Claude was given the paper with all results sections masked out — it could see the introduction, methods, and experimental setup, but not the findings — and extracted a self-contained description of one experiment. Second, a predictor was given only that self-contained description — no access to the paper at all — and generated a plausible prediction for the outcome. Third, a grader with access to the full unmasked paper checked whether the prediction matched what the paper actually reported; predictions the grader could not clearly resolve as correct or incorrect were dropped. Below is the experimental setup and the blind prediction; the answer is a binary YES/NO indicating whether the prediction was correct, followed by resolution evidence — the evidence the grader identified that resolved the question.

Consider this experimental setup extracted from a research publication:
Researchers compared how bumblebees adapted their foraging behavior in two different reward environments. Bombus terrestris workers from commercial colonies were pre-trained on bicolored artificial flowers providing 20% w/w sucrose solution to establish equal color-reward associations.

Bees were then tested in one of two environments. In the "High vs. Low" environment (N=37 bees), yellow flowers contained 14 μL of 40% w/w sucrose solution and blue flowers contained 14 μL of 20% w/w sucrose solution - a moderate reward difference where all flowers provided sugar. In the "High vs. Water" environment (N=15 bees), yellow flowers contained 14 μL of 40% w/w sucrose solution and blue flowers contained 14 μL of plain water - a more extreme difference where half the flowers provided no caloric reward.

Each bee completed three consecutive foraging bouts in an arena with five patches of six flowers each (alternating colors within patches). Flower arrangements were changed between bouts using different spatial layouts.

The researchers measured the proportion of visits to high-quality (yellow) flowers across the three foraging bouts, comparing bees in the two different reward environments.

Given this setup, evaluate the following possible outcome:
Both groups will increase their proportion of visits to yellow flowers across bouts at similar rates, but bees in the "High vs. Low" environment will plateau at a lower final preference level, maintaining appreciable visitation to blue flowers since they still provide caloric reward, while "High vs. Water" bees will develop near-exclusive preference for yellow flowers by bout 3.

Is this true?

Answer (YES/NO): NO